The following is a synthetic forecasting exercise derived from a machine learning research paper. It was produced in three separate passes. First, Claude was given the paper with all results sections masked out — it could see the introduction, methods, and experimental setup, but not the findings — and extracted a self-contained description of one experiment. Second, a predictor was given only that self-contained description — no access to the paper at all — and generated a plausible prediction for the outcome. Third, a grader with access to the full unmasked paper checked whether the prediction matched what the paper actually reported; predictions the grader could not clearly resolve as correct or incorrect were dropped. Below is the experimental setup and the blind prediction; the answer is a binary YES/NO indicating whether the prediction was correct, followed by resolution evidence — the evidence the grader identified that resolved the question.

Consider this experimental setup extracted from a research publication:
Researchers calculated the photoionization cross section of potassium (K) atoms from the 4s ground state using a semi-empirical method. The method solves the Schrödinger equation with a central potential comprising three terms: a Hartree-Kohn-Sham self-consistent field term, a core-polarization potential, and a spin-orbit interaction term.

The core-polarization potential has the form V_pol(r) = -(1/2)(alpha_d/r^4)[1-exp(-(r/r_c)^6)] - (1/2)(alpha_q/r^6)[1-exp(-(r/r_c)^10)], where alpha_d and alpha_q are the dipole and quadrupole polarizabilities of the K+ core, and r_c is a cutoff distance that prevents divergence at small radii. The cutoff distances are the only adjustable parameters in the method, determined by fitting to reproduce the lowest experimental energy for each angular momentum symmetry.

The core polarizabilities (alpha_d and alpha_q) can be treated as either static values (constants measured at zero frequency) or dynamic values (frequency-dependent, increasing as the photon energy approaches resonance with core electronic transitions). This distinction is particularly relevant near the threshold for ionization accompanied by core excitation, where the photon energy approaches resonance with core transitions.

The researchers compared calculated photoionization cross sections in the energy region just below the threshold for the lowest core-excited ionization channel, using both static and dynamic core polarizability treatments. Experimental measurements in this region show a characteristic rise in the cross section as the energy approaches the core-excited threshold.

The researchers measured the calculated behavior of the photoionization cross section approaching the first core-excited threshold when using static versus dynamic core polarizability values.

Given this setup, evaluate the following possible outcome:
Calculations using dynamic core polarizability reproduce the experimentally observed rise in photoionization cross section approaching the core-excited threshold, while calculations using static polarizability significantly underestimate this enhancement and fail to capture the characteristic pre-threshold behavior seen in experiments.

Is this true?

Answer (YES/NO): YES